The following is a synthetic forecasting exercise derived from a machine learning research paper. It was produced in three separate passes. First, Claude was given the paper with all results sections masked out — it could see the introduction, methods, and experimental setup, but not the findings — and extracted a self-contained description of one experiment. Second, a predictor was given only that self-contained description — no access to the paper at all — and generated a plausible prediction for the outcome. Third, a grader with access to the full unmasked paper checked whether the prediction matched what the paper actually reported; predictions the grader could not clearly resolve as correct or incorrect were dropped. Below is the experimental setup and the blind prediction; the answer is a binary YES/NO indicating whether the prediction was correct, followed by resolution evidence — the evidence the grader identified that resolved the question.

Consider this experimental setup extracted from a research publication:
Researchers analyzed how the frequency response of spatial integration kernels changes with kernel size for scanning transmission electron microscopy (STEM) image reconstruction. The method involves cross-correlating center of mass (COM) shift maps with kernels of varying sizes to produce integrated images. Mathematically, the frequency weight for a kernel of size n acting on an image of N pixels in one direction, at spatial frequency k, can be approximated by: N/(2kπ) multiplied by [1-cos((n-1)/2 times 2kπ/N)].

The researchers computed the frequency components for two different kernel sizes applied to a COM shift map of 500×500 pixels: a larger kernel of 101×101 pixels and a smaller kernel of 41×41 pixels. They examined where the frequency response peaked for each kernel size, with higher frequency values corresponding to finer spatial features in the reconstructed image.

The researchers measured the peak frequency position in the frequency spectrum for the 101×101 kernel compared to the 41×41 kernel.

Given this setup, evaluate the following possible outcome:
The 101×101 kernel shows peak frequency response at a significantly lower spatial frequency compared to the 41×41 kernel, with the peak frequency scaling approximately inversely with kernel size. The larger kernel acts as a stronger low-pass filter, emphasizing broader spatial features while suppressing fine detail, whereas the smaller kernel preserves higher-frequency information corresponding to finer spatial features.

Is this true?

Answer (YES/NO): YES